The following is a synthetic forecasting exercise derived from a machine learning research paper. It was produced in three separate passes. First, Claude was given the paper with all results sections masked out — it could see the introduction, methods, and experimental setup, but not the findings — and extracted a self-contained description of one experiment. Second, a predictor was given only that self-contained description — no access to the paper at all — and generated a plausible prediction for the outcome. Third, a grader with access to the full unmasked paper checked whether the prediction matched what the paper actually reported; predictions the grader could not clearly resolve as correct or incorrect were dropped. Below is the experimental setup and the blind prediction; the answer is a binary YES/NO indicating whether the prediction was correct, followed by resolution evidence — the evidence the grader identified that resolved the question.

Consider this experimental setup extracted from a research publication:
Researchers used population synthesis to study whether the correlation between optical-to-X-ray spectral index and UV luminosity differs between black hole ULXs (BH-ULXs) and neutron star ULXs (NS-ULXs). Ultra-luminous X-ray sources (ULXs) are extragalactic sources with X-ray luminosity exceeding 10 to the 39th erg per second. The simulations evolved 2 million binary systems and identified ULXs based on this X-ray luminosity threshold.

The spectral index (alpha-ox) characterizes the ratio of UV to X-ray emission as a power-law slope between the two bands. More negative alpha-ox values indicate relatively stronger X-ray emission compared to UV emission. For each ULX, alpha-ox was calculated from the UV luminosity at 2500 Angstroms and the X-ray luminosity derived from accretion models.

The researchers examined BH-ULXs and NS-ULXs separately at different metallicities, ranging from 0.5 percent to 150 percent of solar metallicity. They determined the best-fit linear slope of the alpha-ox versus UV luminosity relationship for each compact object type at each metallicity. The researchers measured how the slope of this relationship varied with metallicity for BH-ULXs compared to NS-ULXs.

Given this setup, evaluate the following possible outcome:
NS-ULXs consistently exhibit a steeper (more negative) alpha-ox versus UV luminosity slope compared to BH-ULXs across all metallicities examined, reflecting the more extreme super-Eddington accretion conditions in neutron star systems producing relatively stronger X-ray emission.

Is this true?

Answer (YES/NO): YES